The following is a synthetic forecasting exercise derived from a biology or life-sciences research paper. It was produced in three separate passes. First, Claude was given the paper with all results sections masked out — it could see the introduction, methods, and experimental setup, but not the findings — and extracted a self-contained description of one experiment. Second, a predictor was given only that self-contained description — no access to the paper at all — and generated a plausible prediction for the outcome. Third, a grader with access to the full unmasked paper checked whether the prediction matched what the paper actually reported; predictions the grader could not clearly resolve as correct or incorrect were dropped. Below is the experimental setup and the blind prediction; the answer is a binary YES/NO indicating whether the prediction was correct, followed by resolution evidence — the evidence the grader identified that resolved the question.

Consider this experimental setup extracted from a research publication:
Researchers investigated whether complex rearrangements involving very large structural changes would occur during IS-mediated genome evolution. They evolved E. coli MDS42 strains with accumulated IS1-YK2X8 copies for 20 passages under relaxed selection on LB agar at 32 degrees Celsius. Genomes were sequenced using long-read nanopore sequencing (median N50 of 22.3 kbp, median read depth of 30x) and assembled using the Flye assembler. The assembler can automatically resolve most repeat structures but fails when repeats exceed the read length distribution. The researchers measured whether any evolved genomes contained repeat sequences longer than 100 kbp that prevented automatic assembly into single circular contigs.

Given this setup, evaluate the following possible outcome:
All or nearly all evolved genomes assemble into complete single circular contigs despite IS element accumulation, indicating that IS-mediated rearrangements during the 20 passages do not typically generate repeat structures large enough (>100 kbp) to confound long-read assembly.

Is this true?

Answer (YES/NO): NO